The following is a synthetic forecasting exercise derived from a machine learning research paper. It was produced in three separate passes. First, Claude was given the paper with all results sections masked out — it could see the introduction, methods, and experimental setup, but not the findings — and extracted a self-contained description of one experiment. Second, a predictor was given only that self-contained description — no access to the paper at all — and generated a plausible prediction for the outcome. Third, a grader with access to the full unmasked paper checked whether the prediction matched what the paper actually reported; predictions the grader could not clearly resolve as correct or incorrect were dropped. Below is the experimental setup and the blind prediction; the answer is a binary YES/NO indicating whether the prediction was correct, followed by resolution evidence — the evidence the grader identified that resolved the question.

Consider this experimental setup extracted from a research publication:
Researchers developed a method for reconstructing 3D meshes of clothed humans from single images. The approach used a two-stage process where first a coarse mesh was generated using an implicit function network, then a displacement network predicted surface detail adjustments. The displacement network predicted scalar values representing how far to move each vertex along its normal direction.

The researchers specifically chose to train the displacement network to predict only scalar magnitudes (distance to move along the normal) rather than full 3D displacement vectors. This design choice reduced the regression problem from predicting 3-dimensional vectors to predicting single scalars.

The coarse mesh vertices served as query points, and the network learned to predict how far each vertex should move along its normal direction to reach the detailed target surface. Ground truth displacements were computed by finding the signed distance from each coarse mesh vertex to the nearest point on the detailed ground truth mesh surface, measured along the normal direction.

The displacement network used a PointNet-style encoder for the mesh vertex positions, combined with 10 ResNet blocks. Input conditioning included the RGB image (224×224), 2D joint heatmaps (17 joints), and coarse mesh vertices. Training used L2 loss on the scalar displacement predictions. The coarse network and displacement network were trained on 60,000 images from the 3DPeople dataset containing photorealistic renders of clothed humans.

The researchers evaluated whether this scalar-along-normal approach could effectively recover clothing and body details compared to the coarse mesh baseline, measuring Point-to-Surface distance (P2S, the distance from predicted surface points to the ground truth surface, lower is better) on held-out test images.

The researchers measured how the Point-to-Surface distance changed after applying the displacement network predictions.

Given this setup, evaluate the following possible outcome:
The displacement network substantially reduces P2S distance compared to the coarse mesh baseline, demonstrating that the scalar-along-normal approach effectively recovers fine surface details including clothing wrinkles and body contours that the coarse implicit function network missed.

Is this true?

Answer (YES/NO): NO